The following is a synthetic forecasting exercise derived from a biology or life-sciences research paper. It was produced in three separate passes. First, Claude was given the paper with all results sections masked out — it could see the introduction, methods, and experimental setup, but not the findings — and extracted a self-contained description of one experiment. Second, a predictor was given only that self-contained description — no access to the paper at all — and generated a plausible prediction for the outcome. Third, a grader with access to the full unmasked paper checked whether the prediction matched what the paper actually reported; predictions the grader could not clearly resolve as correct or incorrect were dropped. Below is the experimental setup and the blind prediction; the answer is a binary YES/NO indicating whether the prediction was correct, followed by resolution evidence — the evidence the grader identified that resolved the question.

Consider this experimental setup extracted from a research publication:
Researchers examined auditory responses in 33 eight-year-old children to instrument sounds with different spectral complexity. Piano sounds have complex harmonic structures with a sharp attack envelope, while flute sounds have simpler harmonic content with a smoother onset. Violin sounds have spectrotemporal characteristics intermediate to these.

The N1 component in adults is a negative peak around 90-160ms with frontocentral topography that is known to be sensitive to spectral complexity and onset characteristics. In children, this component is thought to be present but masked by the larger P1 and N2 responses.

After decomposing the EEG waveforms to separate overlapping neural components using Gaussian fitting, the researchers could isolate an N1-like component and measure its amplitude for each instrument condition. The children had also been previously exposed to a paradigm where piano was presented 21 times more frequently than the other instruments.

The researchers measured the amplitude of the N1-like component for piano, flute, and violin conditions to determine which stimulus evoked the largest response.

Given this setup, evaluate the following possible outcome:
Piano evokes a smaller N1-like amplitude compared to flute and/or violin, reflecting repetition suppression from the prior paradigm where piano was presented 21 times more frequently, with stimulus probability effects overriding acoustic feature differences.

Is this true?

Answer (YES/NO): NO